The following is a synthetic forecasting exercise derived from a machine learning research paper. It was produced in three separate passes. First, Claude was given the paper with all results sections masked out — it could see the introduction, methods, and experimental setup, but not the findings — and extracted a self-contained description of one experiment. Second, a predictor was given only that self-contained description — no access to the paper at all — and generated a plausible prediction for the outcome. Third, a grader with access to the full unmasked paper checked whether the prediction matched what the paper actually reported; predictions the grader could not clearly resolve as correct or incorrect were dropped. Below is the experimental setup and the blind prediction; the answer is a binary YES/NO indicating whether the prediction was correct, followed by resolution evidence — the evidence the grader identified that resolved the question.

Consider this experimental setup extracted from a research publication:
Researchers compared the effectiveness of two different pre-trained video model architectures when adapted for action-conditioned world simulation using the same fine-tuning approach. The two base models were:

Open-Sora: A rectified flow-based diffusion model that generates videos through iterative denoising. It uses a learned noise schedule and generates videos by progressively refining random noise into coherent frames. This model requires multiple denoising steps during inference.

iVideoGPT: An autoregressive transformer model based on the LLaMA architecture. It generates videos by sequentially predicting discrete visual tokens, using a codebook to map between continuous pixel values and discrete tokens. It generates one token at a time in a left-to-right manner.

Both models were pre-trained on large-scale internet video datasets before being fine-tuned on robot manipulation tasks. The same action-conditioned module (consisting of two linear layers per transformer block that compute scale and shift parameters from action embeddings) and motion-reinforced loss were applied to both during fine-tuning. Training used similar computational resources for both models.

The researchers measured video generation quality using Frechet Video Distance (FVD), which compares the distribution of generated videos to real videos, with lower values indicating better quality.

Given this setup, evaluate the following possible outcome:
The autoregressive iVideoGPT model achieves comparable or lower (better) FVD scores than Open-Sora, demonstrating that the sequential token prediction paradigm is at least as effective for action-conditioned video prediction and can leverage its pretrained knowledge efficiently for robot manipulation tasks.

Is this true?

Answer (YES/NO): YES